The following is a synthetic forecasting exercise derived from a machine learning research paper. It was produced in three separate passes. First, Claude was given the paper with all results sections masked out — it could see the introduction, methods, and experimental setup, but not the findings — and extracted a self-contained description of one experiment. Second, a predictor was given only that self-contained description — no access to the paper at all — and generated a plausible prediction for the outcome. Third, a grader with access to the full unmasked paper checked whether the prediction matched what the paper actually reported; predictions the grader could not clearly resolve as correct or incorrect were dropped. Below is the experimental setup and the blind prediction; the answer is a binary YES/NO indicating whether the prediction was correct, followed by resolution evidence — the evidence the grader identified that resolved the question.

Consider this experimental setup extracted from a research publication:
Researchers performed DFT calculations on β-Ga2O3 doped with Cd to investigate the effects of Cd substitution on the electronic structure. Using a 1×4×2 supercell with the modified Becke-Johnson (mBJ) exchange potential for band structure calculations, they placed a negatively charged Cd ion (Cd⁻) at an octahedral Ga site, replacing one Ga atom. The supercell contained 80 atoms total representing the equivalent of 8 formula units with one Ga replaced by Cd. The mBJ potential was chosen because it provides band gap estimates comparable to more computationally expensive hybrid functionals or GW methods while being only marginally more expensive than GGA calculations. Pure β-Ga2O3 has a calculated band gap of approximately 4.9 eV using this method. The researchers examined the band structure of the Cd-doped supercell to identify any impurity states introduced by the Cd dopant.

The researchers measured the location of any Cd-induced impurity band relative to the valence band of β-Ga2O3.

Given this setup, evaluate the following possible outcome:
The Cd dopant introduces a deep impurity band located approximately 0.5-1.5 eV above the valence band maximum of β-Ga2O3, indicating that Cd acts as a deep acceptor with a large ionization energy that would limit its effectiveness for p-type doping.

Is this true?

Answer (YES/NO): NO